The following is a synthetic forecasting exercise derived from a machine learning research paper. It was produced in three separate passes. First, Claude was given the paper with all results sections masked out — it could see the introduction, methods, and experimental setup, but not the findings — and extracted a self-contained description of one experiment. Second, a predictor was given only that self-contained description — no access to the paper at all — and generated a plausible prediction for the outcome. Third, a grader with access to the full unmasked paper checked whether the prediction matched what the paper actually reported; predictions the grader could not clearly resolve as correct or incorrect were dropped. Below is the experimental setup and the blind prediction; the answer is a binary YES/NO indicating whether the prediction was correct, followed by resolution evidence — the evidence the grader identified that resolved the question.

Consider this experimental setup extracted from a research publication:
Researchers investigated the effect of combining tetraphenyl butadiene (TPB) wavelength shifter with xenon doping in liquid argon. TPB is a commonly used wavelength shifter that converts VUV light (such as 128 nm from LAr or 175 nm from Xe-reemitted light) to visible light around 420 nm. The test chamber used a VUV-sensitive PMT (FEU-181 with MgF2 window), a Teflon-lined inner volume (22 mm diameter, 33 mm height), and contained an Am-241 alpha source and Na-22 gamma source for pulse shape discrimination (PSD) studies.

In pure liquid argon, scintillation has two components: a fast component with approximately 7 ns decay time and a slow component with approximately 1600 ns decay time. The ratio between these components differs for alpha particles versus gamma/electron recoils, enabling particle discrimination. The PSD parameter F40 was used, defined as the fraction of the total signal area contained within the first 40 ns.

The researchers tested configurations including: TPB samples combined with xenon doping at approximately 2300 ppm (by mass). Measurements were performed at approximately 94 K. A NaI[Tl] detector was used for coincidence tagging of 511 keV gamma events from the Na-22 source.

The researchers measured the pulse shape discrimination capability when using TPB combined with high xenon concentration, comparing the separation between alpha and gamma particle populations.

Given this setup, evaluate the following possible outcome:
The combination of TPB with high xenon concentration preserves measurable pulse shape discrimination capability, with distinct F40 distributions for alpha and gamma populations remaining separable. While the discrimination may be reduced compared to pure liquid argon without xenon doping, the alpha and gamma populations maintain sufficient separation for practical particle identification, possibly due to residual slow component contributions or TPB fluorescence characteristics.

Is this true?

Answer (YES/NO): YES